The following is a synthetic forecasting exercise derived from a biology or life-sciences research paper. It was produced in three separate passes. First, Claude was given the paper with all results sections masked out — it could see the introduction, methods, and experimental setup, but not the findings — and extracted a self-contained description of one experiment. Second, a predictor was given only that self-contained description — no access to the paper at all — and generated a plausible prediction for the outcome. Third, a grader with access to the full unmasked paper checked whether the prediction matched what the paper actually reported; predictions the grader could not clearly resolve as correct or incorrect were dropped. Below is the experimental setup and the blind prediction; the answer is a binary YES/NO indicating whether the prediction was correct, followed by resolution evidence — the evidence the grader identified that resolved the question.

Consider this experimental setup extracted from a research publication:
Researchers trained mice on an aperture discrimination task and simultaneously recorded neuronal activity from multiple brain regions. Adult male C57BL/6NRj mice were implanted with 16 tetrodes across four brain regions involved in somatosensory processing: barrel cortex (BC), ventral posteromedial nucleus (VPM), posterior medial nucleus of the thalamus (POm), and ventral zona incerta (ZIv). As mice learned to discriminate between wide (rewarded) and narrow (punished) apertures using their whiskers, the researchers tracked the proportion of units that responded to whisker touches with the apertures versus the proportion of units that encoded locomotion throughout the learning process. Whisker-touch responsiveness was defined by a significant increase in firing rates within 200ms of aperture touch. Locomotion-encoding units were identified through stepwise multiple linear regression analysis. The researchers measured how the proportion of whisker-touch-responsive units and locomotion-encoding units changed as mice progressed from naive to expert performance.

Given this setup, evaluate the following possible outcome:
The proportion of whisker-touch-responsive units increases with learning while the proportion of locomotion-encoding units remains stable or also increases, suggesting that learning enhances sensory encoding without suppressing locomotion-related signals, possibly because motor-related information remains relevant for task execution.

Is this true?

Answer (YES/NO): YES